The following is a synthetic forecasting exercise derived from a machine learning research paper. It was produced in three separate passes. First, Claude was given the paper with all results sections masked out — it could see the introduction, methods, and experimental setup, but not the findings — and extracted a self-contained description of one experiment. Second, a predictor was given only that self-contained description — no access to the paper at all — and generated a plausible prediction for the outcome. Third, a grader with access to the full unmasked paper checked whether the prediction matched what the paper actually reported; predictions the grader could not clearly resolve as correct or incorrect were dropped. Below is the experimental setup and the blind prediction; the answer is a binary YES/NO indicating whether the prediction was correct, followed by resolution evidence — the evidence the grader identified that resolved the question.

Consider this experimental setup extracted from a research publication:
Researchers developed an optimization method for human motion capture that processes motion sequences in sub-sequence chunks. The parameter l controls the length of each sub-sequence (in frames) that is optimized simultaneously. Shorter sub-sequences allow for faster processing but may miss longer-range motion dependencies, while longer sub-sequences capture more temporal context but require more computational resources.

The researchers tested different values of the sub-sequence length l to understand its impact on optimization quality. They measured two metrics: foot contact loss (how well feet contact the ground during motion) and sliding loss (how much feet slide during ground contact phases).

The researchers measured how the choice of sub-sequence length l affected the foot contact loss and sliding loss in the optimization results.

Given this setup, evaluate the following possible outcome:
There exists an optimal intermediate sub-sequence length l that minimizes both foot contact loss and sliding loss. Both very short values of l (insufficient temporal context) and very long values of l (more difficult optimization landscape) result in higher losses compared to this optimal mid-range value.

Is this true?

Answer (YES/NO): NO